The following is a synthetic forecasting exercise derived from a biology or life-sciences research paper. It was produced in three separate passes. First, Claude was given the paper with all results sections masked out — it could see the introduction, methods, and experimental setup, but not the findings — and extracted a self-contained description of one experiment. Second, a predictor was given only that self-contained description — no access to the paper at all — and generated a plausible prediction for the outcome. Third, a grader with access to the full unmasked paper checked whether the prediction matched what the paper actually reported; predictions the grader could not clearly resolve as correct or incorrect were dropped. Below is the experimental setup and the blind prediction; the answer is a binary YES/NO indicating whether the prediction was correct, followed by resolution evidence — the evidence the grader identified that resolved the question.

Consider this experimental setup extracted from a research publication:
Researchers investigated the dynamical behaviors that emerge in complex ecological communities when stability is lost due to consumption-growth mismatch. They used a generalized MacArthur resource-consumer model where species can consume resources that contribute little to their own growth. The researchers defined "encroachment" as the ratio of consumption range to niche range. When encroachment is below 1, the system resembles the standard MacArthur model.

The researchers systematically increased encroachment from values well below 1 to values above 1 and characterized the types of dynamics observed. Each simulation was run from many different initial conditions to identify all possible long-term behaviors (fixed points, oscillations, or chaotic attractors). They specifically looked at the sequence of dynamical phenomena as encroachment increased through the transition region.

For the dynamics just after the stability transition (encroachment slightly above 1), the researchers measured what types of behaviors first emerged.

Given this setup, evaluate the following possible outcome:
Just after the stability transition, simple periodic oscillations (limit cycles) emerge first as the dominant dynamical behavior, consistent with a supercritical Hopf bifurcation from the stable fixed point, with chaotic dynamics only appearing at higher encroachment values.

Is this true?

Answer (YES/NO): NO